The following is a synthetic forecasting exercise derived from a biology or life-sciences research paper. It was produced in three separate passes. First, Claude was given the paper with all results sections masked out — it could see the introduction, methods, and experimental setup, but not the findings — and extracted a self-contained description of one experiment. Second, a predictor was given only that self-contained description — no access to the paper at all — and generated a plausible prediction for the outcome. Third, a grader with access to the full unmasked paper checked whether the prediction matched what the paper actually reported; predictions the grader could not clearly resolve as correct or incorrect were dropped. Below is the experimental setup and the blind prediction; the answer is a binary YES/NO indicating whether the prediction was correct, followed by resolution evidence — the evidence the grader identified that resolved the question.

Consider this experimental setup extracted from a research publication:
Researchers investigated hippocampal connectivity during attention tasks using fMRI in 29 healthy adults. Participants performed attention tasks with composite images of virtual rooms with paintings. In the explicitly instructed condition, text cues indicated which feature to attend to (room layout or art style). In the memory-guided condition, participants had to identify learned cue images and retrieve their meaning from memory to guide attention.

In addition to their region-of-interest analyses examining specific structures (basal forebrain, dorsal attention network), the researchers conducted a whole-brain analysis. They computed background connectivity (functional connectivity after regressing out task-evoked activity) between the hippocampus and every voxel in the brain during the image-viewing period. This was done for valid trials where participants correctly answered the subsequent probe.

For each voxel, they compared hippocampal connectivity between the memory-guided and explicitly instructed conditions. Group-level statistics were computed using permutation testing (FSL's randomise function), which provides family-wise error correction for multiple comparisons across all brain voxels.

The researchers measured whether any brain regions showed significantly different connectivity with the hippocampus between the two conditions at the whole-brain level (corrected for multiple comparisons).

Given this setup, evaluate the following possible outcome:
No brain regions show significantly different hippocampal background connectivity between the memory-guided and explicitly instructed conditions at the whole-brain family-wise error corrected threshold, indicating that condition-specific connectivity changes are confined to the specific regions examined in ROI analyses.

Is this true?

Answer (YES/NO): YES